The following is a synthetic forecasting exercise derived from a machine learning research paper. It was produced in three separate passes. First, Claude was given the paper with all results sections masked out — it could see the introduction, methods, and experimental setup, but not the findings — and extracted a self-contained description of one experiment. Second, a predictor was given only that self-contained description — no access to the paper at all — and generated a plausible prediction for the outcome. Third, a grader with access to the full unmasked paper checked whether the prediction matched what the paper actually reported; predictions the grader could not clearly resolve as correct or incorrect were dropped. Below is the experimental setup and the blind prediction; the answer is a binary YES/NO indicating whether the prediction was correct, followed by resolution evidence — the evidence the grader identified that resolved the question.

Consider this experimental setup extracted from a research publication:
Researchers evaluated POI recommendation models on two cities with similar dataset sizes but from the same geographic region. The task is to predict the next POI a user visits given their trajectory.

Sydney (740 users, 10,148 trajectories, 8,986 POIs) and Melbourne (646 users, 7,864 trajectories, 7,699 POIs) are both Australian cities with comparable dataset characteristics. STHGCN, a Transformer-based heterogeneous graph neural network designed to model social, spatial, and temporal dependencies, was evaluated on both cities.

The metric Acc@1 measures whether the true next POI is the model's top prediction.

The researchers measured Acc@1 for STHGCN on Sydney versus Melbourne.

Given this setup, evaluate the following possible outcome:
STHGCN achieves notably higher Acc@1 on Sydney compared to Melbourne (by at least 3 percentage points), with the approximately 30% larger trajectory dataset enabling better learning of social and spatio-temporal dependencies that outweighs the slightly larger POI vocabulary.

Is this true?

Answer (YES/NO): YES